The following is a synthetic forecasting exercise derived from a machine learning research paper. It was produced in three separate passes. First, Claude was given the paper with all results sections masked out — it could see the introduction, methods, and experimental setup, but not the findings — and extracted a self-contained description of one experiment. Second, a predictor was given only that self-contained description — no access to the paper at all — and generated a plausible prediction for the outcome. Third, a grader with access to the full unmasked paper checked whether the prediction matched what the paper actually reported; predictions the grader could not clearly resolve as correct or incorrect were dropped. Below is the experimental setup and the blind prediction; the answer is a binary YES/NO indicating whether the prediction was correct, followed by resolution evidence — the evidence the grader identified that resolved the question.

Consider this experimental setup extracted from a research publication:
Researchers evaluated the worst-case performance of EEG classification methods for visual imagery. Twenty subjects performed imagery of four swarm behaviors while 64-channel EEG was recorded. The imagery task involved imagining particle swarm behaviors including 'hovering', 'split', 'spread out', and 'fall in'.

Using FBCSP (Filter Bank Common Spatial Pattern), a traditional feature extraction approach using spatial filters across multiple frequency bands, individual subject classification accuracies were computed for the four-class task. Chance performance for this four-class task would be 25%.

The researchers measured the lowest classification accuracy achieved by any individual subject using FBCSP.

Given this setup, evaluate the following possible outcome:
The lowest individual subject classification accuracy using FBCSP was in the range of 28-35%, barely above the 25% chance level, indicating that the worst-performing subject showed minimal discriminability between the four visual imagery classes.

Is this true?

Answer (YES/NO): YES